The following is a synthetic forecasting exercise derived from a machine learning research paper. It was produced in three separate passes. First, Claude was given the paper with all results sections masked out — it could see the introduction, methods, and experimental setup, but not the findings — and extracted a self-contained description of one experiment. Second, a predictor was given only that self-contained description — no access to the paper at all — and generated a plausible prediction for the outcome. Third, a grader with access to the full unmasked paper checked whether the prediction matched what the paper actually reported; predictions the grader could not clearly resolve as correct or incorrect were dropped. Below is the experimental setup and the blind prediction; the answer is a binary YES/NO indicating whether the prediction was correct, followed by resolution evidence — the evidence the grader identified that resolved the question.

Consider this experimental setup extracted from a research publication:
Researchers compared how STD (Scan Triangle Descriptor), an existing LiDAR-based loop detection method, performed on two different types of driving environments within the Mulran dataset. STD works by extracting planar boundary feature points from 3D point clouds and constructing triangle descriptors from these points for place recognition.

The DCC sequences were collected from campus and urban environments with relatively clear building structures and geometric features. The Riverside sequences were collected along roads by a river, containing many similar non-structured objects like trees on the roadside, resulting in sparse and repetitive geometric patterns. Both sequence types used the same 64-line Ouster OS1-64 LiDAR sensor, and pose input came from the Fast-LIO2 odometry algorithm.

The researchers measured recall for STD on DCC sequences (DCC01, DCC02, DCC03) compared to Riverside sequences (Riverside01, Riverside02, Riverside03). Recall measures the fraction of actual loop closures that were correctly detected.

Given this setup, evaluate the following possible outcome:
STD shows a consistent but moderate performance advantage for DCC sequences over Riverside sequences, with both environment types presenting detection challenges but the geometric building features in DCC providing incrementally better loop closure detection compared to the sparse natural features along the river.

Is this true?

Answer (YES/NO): NO